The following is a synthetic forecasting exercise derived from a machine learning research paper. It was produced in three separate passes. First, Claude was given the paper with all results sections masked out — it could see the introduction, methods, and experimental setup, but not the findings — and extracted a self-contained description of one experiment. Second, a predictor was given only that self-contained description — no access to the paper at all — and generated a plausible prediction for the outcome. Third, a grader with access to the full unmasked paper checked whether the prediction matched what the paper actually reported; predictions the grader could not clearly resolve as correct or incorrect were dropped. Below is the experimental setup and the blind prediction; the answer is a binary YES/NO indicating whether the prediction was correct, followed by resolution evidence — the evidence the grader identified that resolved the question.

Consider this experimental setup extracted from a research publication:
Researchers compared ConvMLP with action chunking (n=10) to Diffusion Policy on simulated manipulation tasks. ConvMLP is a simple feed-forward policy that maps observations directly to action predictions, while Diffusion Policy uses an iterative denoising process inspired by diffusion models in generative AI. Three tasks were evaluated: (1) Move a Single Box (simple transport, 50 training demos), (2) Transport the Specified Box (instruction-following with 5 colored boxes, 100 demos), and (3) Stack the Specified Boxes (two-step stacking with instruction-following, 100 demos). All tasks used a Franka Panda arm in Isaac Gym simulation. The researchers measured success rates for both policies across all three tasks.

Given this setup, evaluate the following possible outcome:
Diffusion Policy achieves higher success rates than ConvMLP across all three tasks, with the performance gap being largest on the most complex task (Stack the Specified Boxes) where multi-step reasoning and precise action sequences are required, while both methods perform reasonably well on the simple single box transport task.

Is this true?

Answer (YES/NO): NO